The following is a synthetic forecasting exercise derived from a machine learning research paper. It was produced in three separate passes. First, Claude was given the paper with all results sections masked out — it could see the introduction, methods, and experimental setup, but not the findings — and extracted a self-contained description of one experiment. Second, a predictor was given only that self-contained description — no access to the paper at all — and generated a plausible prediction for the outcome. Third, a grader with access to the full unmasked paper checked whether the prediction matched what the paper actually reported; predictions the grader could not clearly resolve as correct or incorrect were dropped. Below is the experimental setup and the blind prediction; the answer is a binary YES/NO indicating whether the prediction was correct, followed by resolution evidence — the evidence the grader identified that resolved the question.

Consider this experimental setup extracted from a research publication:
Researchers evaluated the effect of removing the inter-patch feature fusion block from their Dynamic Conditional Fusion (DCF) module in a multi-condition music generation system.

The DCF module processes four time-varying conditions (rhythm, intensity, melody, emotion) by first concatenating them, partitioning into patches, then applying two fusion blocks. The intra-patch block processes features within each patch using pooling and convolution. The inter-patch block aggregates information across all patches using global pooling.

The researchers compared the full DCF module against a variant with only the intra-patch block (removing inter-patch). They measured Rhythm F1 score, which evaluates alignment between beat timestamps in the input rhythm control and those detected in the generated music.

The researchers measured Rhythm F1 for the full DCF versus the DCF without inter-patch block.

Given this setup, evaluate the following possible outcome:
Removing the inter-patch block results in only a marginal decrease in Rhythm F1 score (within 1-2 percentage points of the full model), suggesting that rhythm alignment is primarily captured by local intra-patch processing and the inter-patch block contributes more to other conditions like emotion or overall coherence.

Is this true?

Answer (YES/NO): NO